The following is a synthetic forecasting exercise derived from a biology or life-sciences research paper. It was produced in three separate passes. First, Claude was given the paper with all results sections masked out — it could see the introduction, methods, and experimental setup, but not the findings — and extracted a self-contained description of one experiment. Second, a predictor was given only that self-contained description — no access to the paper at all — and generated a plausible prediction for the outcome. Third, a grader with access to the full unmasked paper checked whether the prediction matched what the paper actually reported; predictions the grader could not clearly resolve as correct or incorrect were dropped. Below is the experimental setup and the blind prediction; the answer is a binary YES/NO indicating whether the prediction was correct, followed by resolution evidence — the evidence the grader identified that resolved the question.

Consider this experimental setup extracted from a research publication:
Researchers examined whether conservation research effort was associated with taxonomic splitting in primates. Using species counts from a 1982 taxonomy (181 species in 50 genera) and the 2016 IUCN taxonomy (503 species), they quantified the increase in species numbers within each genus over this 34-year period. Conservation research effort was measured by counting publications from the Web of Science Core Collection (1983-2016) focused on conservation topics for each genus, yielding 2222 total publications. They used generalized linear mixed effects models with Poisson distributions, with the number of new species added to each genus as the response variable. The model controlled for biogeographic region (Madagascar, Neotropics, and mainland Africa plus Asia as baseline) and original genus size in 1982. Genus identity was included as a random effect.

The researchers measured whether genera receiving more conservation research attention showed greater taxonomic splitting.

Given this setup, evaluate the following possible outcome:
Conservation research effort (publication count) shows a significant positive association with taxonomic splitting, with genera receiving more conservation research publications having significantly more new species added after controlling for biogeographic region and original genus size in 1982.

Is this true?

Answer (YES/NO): NO